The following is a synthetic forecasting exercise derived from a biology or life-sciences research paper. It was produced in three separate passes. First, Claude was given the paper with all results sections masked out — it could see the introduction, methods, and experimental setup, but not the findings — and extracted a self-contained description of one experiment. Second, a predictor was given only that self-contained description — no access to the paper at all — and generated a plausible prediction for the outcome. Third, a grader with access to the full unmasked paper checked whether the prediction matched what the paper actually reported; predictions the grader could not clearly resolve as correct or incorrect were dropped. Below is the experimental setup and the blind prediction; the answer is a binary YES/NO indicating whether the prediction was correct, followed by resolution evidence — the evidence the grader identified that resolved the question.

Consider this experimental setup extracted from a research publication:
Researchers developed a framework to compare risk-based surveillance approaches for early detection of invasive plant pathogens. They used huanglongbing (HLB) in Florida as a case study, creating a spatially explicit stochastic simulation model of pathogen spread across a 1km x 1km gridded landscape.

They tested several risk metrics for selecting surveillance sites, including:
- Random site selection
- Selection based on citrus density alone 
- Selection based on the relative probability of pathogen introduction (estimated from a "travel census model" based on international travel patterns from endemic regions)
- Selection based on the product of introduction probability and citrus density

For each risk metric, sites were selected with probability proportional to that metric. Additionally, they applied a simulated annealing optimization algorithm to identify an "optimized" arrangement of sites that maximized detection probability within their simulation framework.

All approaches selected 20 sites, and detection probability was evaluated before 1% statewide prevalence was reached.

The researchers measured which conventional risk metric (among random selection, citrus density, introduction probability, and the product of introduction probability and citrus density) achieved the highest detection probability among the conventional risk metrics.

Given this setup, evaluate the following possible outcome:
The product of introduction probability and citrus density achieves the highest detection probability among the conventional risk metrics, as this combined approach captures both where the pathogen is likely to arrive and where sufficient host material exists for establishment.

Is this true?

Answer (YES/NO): YES